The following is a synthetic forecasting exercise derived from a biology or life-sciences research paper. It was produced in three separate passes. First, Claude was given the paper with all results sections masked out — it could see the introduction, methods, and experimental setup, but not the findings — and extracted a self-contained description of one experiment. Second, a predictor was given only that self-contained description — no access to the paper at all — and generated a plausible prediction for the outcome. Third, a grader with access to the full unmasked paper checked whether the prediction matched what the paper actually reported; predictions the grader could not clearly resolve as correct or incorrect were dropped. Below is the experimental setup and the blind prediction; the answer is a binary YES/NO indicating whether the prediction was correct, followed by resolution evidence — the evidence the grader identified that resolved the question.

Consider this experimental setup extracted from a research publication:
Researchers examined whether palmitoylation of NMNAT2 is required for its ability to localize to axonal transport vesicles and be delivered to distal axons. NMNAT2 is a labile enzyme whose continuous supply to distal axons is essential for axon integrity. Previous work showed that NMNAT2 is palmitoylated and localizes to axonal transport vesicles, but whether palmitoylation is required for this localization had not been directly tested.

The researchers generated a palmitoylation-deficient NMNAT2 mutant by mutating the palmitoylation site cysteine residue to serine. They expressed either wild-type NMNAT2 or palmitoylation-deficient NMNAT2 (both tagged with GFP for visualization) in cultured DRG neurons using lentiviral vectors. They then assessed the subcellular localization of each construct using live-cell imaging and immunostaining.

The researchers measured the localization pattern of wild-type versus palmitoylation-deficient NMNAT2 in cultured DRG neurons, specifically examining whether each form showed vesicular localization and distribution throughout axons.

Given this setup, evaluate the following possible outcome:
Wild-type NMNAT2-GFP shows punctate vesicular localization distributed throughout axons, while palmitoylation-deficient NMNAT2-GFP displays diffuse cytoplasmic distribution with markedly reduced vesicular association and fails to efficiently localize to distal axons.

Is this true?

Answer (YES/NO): NO